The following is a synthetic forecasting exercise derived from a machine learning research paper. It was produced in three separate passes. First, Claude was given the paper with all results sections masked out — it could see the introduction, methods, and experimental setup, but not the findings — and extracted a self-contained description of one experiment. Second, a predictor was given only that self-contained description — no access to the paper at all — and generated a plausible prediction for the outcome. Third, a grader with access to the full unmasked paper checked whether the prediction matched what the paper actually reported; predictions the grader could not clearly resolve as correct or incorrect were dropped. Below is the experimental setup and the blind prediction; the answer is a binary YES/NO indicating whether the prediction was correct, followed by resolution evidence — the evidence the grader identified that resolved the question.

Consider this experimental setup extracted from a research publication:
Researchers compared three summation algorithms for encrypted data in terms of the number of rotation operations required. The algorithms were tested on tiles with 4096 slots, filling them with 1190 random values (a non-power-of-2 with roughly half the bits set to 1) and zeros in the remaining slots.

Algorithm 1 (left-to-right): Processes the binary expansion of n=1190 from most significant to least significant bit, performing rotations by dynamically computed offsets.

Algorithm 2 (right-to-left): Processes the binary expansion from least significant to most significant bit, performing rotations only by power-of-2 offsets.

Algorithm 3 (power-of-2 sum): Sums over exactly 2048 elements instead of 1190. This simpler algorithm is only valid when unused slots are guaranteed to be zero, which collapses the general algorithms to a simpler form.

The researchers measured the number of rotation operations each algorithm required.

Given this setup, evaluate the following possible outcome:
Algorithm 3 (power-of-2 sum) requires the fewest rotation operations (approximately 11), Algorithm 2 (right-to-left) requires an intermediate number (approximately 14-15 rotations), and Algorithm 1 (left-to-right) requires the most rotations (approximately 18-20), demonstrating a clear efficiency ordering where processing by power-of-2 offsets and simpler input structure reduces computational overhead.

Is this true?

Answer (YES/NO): NO